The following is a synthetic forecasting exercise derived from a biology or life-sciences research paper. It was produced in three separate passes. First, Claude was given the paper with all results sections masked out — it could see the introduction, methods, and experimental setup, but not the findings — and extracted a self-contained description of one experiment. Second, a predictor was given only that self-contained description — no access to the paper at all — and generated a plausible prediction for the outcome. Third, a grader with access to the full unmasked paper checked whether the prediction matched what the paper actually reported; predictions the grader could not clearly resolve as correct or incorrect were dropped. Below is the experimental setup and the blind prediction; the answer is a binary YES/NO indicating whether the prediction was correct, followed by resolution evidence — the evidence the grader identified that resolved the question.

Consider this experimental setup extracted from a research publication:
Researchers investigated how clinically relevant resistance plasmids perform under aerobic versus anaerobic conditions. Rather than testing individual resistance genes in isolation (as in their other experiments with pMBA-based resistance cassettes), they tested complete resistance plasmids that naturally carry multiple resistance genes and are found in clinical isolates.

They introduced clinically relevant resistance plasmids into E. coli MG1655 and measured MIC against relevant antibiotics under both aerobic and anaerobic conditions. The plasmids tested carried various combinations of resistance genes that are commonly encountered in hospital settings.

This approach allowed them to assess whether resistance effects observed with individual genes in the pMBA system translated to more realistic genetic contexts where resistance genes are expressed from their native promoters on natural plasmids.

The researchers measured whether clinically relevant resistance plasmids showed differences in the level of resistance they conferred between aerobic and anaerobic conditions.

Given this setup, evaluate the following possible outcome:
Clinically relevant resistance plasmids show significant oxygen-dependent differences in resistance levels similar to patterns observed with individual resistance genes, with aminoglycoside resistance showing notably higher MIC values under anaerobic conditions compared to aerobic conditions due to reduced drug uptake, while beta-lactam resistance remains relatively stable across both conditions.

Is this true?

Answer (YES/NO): NO